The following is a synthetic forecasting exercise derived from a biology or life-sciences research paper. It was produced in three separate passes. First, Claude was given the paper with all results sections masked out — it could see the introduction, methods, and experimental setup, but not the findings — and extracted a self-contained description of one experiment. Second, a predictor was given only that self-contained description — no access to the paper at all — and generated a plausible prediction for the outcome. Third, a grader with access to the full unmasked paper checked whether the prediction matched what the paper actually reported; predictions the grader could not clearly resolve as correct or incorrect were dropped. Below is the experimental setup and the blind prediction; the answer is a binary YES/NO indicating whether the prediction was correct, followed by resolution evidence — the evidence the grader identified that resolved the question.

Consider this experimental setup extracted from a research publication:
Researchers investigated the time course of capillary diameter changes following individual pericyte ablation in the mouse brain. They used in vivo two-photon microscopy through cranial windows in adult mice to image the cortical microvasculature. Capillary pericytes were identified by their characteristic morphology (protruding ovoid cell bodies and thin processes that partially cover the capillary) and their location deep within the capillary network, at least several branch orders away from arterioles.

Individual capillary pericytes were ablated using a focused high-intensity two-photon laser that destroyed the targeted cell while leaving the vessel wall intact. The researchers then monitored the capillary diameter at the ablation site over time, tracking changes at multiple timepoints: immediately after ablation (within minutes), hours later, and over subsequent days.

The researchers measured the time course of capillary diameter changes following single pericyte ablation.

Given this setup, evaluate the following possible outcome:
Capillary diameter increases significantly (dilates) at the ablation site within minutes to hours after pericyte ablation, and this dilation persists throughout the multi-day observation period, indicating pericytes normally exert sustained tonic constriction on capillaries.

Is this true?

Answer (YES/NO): YES